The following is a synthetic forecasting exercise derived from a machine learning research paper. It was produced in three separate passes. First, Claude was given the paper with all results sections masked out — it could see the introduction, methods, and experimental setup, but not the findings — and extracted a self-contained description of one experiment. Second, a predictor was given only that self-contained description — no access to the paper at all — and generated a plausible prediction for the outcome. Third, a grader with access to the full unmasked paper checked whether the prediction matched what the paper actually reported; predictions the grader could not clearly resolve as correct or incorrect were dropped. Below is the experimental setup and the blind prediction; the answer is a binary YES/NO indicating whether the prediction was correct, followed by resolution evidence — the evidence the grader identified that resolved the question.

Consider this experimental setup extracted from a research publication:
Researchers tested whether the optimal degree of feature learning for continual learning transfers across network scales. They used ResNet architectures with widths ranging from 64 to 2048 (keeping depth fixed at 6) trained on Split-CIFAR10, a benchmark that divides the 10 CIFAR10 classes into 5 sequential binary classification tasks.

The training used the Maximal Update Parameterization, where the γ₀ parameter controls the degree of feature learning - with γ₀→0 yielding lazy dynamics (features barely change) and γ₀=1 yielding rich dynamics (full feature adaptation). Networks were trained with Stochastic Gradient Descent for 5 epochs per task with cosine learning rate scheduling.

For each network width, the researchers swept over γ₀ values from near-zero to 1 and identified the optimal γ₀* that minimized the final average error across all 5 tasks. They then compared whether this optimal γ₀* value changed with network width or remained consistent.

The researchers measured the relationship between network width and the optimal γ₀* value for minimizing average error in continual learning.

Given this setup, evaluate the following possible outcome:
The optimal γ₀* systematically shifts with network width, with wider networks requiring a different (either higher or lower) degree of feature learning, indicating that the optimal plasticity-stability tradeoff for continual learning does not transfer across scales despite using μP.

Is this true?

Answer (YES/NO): NO